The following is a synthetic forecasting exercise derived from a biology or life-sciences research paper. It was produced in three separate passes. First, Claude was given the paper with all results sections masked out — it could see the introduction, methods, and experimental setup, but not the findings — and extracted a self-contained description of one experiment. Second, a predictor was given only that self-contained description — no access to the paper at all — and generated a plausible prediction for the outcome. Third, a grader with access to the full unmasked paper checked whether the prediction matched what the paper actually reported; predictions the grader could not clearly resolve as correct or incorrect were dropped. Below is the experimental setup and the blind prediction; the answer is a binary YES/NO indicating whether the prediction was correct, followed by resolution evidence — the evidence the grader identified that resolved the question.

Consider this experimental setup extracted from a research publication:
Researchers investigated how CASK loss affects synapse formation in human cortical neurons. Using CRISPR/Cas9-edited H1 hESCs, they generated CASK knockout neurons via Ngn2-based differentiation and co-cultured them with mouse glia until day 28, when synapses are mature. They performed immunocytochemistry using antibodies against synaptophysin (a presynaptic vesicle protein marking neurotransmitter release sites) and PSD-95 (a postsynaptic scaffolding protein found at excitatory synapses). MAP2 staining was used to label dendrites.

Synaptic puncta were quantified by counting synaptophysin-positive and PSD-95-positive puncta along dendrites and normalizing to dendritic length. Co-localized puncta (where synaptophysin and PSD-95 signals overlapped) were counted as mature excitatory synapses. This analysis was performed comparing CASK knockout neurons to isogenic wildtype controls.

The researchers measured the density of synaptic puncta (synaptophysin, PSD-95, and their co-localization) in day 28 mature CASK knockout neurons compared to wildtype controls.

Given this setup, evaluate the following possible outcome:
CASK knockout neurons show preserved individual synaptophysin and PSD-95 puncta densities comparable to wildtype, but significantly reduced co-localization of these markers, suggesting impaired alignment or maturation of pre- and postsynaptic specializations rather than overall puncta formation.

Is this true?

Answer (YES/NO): NO